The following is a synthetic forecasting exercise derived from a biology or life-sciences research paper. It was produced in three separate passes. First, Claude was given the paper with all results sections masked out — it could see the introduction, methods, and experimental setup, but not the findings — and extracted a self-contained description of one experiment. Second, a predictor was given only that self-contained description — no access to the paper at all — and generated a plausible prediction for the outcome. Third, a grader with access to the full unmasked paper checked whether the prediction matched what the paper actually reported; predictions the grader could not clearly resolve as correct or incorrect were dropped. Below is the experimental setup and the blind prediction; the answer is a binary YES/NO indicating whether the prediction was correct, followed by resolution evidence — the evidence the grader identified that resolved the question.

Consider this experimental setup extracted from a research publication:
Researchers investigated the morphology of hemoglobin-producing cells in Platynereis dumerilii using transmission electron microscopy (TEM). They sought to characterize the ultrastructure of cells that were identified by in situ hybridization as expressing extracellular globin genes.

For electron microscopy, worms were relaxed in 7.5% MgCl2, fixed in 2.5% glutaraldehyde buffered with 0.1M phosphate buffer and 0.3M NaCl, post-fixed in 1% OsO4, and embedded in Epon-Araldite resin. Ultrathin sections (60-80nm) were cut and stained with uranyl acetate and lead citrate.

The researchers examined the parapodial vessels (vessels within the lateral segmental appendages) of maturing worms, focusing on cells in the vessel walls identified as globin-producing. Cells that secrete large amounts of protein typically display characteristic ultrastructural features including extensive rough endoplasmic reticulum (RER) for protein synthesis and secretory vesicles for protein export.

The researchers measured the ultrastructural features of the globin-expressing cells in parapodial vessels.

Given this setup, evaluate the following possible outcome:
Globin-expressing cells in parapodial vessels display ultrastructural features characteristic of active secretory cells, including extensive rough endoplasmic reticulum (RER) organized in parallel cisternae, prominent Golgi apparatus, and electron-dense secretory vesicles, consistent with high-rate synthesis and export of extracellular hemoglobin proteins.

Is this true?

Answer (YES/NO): NO